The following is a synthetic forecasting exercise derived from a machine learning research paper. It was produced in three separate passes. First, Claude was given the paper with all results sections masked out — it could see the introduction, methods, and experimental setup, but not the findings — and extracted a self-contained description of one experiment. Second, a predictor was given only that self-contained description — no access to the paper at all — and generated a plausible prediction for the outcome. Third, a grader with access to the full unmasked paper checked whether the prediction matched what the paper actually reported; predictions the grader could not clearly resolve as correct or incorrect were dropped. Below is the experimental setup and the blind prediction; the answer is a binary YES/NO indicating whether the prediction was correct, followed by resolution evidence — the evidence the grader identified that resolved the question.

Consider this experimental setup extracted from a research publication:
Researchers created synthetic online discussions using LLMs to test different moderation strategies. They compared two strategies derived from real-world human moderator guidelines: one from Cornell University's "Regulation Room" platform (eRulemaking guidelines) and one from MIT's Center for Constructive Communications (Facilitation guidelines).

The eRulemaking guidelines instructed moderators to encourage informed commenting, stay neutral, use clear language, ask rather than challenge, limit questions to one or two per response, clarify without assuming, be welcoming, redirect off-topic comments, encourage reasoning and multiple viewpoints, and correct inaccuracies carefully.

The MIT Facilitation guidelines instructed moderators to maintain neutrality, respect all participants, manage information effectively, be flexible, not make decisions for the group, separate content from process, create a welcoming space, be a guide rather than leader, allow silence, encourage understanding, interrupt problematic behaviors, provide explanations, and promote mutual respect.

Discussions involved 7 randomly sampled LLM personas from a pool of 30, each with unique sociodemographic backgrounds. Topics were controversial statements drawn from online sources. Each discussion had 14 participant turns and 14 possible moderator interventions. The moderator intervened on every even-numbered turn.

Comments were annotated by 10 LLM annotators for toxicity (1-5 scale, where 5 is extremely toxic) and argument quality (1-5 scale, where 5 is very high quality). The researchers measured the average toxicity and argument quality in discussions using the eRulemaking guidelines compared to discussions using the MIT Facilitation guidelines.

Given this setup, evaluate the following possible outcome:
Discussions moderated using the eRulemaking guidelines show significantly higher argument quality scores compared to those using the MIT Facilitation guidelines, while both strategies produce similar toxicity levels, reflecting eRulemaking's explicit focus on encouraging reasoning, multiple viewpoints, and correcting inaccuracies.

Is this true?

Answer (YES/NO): NO